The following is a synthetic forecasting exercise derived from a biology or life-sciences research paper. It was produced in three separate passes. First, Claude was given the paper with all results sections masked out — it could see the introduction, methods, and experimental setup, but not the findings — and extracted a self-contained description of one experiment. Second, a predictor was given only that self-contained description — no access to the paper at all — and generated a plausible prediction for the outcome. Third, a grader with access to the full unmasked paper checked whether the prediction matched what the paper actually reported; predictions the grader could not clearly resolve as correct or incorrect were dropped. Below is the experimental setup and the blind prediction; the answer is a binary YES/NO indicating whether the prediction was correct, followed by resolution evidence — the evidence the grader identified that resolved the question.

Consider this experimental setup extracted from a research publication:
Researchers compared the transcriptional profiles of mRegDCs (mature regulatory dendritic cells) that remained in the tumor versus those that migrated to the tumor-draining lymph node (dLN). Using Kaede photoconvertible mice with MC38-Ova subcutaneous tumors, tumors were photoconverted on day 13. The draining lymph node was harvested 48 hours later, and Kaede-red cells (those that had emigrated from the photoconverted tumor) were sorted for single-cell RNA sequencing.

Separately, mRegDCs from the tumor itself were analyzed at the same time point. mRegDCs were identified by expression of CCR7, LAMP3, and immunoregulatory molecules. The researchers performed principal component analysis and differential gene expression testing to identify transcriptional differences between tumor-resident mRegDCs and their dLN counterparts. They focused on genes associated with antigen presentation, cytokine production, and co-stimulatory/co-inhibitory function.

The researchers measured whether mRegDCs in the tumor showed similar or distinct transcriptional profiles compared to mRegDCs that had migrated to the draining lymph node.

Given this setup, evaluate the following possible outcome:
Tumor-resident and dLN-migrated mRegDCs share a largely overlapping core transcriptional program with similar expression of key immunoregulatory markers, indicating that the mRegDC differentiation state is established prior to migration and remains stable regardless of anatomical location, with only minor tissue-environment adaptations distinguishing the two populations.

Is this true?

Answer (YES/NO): NO